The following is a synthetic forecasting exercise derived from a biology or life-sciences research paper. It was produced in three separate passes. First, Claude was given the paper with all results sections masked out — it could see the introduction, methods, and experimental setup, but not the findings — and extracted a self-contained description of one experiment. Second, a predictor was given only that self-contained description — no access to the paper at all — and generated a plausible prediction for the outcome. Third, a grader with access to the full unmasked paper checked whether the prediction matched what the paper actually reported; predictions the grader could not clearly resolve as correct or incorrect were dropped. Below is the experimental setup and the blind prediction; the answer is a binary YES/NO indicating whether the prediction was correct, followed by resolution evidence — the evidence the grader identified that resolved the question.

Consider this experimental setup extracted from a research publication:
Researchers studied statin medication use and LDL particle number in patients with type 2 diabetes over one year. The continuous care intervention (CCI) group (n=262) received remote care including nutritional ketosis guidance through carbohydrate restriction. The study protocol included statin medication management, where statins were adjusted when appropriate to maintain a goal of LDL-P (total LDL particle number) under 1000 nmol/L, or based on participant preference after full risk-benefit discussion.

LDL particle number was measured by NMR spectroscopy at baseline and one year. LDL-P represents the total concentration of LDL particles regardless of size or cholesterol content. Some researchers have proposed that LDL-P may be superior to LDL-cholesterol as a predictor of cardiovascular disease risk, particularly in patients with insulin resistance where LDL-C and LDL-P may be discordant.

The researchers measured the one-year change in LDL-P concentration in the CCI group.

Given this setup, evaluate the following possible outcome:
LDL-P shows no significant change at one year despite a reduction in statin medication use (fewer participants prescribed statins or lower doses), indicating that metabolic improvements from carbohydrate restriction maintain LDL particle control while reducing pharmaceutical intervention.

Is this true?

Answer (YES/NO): NO